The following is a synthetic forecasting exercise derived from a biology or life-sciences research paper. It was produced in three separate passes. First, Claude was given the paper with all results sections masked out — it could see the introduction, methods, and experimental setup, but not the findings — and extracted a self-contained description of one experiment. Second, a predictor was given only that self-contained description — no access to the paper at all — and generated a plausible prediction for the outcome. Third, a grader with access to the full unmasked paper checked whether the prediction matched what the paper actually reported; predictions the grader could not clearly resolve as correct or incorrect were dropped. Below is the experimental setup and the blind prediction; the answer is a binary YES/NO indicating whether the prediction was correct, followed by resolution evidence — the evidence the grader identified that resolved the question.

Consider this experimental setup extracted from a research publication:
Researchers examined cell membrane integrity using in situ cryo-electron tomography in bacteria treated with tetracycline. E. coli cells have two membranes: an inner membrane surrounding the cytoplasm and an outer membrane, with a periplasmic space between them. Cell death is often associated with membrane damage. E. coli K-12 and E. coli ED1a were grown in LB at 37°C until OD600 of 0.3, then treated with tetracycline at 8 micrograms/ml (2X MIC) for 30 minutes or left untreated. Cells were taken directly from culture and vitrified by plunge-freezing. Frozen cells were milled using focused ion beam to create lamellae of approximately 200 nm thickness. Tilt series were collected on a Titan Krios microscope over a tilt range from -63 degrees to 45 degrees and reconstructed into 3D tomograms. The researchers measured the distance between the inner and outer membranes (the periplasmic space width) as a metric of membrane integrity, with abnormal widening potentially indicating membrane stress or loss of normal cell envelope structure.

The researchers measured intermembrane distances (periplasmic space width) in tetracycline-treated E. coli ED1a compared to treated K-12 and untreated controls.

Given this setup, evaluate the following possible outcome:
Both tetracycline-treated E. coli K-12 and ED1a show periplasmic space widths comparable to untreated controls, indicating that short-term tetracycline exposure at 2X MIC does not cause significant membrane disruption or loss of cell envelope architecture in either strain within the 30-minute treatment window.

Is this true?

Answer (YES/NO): NO